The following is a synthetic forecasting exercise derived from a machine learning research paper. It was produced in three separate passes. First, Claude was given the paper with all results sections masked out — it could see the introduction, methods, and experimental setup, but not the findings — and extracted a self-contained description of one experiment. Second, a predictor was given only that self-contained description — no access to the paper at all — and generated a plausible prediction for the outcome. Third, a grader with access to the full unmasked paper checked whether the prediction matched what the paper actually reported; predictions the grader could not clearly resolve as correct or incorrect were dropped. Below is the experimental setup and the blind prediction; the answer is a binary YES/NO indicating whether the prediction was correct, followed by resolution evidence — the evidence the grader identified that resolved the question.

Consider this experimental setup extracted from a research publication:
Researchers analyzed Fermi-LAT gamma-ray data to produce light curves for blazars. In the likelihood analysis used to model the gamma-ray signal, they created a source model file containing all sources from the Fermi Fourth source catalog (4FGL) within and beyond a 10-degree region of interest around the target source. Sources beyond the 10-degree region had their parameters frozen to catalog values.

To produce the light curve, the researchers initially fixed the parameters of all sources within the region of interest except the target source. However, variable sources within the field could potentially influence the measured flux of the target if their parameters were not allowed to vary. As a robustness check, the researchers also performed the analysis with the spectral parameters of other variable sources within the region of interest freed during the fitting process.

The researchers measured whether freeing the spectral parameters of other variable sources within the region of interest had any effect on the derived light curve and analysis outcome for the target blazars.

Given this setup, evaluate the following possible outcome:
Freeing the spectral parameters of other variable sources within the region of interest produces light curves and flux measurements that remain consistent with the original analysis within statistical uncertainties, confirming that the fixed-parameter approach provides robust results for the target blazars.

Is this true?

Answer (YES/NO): YES